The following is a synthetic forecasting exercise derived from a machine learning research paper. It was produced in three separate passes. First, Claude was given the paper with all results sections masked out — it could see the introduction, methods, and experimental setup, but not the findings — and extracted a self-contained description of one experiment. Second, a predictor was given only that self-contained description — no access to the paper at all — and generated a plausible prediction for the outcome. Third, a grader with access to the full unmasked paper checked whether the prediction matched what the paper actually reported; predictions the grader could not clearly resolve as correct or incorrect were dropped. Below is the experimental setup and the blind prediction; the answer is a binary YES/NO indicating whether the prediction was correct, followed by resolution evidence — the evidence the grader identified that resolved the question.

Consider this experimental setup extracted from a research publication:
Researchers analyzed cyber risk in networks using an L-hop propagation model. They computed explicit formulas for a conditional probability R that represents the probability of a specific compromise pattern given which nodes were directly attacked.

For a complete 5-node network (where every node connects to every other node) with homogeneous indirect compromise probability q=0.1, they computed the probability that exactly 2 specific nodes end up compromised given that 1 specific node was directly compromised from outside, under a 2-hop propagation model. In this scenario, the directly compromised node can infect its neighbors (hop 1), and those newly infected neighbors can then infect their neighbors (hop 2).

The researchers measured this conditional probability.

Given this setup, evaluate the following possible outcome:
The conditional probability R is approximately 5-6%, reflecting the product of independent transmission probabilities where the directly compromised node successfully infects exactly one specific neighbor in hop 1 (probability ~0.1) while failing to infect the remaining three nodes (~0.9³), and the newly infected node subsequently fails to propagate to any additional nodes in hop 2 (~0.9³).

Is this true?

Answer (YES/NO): YES